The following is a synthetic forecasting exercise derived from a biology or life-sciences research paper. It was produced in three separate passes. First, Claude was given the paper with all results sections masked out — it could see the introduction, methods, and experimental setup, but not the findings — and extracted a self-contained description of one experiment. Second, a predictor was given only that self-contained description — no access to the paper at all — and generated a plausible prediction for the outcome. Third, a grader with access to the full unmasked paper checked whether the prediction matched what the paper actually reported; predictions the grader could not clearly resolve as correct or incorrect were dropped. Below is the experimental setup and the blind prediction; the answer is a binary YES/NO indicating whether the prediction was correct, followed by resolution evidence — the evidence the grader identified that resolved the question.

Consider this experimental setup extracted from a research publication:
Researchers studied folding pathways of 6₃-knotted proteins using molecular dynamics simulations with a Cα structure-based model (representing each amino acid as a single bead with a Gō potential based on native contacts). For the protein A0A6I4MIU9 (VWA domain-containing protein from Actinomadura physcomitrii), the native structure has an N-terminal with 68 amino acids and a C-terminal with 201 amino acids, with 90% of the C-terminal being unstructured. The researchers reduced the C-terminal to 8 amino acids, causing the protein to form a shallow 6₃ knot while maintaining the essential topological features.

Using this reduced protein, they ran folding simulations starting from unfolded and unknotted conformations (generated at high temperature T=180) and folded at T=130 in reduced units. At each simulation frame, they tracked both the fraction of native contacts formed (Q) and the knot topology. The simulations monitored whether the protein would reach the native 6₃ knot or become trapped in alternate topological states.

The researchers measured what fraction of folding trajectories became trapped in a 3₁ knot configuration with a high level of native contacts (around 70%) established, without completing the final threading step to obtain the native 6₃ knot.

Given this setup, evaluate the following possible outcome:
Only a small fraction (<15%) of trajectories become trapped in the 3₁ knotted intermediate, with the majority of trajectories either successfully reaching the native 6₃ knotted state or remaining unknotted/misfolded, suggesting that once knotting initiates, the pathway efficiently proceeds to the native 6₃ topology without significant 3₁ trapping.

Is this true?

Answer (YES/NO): NO